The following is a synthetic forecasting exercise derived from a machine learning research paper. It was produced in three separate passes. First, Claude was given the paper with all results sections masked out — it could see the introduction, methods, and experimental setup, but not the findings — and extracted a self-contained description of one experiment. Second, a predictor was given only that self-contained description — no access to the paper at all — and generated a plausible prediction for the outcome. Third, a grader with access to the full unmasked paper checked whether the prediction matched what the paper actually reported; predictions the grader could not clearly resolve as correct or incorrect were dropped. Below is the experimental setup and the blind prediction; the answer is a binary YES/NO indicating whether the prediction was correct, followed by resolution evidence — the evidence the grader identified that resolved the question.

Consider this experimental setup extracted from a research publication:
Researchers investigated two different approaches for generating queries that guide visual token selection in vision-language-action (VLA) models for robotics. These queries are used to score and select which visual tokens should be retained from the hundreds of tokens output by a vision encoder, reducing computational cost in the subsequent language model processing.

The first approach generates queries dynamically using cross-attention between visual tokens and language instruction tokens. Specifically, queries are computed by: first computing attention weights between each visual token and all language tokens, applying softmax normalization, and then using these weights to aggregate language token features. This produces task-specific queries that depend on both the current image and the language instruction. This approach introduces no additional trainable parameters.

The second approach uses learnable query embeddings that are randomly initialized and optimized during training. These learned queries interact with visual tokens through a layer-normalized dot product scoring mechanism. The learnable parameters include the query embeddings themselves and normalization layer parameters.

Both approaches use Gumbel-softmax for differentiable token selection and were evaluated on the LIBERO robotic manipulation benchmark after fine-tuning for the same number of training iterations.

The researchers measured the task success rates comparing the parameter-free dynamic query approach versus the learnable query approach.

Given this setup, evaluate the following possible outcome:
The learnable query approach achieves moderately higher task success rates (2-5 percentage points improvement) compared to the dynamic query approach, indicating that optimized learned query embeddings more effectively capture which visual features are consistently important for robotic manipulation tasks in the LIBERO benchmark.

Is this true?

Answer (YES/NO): NO